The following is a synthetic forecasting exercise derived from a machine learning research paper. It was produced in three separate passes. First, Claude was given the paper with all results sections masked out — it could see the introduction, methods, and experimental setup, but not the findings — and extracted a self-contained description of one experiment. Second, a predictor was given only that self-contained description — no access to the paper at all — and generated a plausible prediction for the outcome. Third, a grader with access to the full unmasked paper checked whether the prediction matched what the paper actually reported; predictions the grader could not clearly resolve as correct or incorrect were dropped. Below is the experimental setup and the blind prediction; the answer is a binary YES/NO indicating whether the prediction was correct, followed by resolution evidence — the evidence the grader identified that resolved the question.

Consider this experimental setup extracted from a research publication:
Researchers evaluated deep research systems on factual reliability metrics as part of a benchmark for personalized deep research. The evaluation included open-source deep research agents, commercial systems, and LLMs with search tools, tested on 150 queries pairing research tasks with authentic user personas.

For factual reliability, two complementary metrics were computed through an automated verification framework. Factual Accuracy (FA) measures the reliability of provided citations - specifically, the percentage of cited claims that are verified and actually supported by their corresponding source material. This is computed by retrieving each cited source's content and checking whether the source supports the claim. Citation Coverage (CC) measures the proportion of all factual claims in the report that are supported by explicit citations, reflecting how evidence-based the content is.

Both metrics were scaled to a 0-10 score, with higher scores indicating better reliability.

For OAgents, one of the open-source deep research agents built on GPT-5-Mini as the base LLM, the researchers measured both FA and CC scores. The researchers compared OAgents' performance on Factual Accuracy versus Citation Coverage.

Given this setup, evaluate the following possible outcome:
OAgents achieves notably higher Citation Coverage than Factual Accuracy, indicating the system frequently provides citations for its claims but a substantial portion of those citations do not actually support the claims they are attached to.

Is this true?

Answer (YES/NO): YES